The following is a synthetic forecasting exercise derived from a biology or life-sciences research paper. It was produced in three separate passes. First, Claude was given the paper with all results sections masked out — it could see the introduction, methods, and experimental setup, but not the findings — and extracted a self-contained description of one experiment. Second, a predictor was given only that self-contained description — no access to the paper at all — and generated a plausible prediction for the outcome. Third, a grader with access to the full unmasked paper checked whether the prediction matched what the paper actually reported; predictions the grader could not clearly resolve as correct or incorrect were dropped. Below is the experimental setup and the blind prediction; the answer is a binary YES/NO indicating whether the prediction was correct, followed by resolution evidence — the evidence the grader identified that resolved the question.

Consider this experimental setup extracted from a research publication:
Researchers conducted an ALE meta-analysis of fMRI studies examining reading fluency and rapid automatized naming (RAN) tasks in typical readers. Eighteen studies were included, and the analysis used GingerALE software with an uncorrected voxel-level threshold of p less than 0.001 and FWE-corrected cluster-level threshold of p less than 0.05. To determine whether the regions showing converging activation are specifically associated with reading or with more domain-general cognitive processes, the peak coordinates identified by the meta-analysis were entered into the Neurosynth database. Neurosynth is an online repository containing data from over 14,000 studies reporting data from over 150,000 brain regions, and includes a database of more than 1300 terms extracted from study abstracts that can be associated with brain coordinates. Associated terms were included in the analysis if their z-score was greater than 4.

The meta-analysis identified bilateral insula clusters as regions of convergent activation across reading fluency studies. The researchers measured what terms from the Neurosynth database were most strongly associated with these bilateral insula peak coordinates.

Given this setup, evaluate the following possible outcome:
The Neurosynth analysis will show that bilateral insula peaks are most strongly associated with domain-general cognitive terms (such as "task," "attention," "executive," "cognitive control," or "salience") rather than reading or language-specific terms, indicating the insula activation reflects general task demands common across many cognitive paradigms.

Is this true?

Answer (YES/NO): NO